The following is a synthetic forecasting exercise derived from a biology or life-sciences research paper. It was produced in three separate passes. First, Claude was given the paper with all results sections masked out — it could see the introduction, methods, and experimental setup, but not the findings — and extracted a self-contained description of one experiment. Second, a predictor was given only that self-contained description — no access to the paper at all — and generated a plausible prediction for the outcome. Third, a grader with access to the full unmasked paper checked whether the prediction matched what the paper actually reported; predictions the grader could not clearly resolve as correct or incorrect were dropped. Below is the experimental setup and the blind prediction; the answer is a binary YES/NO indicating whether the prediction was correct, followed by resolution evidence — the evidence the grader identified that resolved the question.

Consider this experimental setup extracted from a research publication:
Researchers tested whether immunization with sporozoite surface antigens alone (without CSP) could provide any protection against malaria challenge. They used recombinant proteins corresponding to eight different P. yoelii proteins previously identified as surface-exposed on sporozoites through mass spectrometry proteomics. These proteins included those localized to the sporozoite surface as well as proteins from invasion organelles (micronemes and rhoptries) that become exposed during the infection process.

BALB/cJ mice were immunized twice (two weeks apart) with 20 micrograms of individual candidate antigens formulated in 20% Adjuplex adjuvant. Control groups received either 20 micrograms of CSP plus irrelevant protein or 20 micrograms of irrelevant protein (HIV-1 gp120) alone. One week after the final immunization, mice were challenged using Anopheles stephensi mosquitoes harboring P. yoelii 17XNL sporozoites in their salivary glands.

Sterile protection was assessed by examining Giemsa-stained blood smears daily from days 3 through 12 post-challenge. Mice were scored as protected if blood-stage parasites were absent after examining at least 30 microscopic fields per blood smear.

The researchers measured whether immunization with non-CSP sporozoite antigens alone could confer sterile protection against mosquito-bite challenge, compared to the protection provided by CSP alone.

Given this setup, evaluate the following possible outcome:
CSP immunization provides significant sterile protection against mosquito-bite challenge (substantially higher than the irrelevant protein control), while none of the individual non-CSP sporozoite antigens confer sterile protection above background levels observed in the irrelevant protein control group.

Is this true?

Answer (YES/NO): NO